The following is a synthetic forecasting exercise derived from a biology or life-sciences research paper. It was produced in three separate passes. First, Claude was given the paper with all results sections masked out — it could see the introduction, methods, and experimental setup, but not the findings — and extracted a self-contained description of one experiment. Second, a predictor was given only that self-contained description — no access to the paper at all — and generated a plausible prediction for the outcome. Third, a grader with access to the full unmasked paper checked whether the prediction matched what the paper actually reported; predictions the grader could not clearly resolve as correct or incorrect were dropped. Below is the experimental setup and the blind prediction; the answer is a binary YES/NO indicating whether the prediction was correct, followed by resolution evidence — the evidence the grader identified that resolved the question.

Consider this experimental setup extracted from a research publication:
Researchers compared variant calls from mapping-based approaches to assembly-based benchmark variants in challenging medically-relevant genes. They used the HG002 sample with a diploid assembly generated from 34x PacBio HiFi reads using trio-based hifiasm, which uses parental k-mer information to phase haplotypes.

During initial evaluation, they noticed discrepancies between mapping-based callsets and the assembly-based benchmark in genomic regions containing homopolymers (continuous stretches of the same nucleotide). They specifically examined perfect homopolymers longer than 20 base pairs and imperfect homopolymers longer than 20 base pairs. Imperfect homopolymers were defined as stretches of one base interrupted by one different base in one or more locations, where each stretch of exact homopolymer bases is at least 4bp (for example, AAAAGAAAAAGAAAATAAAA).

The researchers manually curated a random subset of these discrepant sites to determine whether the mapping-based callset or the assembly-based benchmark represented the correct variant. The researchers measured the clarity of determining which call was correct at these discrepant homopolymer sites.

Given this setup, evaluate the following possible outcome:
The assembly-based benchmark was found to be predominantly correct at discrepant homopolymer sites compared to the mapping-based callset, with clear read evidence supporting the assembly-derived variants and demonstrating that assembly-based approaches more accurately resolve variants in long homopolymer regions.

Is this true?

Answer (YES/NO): NO